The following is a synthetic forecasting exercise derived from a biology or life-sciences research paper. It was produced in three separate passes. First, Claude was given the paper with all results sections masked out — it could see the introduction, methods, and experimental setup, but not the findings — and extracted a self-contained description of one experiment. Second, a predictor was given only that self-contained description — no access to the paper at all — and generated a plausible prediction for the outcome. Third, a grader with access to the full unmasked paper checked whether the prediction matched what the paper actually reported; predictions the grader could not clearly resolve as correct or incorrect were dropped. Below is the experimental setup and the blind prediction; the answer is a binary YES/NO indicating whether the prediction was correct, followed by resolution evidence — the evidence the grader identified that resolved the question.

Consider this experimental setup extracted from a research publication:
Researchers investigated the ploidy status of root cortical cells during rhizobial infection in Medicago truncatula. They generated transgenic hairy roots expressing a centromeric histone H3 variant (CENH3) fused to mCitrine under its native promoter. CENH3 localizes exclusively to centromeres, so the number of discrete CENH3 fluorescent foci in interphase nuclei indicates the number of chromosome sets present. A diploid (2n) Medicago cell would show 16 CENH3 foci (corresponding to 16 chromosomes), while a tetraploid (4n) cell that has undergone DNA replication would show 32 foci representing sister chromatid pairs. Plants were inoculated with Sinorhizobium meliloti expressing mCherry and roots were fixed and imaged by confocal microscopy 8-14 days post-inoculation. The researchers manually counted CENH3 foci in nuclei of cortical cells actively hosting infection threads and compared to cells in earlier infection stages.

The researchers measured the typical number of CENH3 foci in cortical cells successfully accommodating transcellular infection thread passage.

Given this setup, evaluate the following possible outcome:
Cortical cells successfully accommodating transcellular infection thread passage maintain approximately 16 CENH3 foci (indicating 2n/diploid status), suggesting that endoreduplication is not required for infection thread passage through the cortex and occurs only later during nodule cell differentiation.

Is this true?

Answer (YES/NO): NO